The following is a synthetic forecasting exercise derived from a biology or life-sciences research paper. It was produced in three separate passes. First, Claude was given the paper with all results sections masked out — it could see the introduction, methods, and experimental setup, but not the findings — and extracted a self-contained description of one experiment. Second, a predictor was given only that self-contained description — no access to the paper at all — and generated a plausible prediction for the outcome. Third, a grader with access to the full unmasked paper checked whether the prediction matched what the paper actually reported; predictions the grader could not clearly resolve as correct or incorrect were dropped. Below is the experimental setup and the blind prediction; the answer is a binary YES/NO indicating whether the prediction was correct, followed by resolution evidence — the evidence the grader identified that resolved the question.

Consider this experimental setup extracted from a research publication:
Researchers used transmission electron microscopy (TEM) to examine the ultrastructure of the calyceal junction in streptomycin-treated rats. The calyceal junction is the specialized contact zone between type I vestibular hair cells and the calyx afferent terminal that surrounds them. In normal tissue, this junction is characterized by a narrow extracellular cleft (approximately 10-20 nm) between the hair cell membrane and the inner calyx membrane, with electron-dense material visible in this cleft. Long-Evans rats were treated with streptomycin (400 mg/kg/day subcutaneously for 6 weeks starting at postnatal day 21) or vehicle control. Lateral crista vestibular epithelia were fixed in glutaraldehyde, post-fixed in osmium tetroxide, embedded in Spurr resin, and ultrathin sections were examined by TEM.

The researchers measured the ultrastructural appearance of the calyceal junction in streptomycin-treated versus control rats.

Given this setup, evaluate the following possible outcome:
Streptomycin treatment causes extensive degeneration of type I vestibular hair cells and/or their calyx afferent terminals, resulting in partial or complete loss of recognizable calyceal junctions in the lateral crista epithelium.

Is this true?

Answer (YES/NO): NO